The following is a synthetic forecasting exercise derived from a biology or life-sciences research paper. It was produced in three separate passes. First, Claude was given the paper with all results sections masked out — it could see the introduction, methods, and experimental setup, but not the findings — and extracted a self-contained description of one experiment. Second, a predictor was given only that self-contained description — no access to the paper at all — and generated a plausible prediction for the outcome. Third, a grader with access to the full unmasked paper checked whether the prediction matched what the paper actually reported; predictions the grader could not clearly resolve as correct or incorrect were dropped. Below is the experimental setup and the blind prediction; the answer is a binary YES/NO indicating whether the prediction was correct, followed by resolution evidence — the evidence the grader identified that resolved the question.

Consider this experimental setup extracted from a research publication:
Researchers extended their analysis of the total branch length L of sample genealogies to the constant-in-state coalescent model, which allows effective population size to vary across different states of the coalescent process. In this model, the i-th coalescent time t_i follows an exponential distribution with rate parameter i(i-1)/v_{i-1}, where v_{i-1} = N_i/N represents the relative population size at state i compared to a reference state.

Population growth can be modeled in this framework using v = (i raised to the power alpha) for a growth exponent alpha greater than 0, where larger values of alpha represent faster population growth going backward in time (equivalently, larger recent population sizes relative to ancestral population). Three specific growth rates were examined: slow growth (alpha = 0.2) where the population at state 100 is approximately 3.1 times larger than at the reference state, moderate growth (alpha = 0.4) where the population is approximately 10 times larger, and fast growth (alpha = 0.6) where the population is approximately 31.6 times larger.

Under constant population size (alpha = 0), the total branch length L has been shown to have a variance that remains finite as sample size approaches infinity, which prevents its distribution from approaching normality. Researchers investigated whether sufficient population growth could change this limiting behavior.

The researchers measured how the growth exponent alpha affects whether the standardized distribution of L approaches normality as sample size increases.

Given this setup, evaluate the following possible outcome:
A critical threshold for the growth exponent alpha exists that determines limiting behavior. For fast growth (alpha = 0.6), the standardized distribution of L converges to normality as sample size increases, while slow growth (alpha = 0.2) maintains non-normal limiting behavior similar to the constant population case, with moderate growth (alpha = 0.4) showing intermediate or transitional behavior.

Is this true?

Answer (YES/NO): NO